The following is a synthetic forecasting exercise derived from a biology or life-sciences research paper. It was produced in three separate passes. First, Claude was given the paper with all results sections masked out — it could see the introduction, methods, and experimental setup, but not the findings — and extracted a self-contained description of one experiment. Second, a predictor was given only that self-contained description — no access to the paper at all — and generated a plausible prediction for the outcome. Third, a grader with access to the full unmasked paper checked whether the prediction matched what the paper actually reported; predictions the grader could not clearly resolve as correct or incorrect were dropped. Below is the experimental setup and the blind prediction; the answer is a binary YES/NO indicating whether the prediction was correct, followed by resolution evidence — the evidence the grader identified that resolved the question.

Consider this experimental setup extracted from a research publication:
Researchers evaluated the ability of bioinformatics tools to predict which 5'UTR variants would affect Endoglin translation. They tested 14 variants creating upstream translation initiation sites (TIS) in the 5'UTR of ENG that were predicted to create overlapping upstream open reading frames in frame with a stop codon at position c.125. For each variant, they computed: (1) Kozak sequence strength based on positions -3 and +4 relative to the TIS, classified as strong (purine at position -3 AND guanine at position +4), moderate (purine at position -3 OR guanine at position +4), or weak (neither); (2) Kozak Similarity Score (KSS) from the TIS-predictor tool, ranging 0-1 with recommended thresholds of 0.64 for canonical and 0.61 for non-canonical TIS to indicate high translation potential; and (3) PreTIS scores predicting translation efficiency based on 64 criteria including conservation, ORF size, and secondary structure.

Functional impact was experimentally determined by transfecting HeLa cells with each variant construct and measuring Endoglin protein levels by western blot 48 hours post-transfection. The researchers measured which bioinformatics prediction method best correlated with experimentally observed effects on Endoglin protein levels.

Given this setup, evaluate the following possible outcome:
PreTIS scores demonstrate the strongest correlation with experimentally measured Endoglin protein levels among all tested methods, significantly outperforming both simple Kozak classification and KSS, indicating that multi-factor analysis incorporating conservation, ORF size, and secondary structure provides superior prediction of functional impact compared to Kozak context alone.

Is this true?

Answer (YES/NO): NO